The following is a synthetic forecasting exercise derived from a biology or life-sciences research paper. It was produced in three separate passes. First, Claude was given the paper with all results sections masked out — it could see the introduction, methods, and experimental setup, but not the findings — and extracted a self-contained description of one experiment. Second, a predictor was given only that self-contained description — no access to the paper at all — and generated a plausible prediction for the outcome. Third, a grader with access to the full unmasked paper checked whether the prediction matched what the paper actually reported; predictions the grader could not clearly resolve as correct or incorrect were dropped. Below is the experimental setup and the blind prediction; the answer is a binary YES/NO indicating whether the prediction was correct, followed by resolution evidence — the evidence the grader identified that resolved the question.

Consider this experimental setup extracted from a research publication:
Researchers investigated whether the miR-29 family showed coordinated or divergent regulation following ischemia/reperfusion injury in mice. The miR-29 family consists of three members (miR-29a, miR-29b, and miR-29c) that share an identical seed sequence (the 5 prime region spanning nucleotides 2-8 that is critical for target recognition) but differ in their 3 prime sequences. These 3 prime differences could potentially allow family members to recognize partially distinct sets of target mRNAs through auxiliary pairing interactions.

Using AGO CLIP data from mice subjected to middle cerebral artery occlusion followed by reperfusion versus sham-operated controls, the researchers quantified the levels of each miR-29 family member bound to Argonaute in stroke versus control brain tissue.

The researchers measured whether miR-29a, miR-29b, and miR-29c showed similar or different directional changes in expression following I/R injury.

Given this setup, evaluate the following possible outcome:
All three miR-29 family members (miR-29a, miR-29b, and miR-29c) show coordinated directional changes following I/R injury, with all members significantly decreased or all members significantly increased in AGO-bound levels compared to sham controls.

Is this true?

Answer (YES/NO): YES